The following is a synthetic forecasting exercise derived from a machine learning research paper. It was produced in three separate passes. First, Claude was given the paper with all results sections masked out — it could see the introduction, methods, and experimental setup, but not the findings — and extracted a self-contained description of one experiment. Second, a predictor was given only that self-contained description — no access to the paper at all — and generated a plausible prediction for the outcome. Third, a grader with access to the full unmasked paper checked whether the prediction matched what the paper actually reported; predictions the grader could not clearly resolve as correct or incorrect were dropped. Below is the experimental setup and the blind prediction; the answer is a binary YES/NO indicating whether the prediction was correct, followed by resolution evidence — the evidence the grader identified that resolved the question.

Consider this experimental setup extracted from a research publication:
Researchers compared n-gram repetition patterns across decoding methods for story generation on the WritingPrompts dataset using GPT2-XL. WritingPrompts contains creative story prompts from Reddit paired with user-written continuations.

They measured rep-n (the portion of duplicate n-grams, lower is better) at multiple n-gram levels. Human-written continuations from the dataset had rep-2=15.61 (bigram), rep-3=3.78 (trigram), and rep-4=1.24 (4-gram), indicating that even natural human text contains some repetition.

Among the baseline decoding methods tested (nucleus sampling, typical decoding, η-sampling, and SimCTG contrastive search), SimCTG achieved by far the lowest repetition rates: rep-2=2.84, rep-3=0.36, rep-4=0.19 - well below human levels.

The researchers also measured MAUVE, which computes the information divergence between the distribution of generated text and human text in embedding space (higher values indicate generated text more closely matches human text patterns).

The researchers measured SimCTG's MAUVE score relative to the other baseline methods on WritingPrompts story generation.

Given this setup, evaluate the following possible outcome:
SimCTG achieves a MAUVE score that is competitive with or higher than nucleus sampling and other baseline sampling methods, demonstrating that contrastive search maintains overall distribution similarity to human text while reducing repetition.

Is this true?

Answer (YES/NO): NO